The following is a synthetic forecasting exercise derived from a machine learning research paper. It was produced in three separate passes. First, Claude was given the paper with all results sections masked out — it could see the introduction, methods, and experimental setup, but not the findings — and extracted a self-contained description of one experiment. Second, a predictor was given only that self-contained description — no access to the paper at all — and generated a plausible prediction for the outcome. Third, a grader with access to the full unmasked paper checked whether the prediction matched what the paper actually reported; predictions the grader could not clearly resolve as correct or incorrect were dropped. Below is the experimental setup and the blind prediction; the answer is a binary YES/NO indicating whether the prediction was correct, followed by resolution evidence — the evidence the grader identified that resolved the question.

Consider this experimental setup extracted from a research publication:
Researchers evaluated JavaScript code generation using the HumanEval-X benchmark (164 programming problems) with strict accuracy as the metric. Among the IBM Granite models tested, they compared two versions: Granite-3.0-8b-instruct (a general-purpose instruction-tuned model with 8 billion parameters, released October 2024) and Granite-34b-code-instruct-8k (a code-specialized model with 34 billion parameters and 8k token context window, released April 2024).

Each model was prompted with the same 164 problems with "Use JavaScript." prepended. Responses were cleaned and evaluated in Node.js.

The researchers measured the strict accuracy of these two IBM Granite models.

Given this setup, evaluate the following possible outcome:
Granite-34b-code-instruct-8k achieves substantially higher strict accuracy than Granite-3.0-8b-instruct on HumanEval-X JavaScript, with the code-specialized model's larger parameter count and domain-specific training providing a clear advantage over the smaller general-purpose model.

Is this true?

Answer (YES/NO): NO